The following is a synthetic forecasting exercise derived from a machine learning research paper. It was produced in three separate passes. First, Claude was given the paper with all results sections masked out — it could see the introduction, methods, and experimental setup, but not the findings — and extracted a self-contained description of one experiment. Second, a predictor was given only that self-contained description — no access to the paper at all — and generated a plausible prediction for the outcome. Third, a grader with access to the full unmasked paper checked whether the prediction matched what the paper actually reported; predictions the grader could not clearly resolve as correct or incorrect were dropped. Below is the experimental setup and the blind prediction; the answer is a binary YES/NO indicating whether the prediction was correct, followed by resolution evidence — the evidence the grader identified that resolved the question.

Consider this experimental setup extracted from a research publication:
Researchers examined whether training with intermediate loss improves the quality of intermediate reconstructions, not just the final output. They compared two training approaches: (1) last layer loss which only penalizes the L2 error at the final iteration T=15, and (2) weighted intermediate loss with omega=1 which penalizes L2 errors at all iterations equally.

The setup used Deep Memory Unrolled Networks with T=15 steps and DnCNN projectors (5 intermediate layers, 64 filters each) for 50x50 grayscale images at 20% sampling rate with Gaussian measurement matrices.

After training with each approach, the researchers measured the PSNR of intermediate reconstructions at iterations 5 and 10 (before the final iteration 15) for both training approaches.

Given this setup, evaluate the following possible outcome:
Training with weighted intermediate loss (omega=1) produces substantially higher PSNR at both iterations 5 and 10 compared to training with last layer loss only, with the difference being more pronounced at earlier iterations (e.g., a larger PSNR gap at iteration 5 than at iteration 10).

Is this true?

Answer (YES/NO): NO